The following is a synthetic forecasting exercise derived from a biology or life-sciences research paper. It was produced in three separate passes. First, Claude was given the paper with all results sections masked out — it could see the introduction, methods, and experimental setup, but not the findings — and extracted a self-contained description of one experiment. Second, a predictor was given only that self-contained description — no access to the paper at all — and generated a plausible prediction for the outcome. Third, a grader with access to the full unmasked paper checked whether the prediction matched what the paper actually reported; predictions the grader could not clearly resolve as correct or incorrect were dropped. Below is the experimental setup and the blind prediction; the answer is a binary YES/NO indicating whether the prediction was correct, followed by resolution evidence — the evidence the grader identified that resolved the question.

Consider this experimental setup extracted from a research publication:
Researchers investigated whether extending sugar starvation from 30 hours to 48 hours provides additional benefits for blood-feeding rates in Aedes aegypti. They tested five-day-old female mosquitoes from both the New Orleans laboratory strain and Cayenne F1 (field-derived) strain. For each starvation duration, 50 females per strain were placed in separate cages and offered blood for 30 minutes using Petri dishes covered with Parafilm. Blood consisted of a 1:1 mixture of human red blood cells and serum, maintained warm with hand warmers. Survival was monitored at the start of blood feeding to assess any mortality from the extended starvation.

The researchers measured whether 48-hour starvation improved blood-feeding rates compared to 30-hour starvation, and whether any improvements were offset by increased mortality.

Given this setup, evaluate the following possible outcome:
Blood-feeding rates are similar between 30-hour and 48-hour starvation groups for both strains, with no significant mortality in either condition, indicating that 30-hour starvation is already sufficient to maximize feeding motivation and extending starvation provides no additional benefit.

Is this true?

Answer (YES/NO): NO